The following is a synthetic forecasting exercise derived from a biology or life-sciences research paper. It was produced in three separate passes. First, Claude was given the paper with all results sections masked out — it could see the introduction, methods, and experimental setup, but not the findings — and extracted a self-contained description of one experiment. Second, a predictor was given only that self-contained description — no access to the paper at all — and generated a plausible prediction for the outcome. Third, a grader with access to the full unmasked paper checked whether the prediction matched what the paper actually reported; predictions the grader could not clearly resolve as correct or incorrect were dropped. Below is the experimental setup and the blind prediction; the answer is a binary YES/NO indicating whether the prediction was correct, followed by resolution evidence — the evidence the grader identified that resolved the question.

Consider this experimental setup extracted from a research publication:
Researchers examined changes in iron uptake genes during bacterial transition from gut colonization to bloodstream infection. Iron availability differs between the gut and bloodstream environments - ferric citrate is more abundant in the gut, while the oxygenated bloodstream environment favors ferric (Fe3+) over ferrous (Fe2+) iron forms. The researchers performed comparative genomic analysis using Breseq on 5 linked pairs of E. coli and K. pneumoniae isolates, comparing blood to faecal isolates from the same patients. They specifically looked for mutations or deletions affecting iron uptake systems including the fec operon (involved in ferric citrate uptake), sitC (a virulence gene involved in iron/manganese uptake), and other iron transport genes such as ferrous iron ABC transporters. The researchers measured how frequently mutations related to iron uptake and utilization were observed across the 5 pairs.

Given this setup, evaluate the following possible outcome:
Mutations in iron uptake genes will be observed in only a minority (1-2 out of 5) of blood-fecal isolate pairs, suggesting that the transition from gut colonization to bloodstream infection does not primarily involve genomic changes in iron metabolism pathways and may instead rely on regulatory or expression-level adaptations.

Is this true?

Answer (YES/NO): NO